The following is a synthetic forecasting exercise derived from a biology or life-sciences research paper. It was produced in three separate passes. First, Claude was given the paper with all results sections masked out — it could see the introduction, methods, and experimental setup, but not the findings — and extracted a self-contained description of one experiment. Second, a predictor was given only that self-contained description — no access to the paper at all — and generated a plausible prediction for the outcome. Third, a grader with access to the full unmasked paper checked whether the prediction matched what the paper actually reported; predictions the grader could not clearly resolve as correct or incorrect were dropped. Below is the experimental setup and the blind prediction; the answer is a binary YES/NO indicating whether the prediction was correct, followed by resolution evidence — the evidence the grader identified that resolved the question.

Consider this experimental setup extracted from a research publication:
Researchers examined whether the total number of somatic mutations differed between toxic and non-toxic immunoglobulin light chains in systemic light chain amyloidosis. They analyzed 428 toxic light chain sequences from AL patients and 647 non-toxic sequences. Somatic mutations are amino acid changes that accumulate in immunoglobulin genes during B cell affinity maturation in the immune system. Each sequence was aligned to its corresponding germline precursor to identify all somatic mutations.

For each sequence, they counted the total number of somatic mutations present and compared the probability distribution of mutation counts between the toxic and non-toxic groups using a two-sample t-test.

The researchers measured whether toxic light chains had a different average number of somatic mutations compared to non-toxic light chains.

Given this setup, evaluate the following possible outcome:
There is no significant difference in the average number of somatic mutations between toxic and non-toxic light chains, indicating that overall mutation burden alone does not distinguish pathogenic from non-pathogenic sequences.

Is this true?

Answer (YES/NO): NO